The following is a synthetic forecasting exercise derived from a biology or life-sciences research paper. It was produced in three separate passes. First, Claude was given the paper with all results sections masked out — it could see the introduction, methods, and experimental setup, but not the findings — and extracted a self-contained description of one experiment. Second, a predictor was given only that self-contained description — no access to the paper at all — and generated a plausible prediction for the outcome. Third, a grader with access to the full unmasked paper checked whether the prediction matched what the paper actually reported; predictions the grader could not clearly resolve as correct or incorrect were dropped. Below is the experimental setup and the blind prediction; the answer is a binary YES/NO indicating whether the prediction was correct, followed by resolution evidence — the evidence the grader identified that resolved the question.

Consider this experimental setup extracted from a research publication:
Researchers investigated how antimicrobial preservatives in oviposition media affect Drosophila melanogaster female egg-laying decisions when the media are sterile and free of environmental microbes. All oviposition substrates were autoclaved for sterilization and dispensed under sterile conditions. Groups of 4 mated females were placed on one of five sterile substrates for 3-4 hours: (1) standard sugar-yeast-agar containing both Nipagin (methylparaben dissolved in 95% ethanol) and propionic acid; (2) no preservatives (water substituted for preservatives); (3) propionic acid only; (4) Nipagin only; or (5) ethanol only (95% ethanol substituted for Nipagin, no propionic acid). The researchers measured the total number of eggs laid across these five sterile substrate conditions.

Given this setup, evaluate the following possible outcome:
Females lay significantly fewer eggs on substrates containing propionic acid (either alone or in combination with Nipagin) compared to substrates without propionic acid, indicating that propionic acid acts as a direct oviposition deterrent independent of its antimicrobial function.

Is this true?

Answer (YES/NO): NO